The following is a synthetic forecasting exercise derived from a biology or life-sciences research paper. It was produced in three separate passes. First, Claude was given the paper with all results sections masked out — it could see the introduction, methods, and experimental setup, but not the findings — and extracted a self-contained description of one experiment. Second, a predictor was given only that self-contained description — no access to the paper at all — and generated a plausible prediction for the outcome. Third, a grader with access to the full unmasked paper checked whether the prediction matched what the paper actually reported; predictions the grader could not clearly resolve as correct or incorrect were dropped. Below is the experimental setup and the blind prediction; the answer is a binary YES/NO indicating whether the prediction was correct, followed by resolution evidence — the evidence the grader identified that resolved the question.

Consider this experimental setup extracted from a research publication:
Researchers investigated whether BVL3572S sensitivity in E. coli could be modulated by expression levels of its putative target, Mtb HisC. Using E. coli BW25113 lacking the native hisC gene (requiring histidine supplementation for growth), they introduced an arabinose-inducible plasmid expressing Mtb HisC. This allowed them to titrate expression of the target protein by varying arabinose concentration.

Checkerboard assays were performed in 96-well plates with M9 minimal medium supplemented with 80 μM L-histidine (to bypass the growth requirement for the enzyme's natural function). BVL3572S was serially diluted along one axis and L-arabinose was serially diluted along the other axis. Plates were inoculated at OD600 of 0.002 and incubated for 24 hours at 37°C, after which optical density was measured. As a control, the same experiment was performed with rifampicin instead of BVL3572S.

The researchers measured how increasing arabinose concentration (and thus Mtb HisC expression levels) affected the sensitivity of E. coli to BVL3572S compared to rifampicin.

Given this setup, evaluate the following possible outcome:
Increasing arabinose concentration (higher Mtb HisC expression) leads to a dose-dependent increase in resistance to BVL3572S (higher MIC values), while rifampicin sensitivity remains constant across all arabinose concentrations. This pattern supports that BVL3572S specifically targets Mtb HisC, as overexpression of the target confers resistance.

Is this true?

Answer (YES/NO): YES